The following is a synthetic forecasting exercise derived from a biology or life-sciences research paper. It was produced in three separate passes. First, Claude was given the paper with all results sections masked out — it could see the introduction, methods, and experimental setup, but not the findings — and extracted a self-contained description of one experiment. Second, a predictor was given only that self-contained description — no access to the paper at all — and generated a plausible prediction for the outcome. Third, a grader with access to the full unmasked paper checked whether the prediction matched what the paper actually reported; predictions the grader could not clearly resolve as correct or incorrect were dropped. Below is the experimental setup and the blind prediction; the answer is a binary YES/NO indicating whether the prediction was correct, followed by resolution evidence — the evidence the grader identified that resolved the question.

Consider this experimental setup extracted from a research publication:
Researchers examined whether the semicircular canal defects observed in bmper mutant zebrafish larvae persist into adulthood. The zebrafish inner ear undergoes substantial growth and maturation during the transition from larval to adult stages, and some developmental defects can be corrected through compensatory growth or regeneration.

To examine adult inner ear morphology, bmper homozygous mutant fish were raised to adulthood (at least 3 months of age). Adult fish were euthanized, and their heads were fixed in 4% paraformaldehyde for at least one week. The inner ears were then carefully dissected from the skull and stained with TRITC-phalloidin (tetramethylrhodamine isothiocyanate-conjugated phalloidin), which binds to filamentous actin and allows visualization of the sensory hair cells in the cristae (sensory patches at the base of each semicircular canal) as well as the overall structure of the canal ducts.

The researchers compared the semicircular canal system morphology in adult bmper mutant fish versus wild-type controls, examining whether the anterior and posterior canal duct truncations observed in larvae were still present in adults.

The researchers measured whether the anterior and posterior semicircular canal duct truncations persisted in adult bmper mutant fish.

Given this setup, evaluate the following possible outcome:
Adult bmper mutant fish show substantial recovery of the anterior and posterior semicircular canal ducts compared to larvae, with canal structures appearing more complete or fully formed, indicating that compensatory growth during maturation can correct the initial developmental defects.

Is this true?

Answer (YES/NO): NO